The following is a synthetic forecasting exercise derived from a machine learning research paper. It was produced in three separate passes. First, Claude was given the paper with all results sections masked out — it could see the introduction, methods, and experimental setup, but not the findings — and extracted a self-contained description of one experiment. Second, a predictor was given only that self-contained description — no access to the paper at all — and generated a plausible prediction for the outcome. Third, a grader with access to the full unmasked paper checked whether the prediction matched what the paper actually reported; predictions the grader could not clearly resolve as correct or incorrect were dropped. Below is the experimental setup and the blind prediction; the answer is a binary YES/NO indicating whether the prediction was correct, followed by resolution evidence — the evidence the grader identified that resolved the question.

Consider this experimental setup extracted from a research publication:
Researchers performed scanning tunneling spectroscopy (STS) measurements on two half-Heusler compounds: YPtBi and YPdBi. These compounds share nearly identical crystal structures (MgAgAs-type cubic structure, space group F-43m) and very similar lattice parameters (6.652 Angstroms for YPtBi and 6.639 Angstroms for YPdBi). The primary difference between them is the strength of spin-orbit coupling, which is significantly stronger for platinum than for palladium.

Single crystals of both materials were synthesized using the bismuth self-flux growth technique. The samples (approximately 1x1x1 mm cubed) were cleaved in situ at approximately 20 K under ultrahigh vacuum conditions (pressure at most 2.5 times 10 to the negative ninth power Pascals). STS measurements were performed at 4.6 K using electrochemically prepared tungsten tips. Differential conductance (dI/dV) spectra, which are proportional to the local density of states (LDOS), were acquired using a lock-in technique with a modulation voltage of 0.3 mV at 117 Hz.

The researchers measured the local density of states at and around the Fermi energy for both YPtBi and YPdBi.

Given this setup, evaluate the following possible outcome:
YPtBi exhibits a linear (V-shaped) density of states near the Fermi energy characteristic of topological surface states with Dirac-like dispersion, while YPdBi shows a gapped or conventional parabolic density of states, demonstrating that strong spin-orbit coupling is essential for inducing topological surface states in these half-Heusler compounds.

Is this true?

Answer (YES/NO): YES